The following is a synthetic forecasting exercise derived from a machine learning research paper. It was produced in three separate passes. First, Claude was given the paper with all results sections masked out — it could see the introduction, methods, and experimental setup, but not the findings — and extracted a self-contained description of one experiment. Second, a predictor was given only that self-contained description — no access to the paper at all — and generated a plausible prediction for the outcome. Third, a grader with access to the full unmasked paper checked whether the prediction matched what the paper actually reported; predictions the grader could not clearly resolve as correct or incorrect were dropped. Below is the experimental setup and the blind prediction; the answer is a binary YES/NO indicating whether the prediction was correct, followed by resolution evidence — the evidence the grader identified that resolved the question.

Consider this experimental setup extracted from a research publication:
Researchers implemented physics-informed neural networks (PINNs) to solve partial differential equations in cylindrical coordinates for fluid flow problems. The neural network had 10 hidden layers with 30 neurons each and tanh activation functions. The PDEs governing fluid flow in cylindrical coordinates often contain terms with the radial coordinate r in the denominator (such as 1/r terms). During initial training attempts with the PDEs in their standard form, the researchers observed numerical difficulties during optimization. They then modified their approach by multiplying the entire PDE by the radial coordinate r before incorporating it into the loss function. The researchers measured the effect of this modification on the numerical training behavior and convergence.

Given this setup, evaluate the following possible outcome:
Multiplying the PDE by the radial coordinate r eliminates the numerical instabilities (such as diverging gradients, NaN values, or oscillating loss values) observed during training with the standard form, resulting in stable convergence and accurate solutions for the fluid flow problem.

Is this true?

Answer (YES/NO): YES